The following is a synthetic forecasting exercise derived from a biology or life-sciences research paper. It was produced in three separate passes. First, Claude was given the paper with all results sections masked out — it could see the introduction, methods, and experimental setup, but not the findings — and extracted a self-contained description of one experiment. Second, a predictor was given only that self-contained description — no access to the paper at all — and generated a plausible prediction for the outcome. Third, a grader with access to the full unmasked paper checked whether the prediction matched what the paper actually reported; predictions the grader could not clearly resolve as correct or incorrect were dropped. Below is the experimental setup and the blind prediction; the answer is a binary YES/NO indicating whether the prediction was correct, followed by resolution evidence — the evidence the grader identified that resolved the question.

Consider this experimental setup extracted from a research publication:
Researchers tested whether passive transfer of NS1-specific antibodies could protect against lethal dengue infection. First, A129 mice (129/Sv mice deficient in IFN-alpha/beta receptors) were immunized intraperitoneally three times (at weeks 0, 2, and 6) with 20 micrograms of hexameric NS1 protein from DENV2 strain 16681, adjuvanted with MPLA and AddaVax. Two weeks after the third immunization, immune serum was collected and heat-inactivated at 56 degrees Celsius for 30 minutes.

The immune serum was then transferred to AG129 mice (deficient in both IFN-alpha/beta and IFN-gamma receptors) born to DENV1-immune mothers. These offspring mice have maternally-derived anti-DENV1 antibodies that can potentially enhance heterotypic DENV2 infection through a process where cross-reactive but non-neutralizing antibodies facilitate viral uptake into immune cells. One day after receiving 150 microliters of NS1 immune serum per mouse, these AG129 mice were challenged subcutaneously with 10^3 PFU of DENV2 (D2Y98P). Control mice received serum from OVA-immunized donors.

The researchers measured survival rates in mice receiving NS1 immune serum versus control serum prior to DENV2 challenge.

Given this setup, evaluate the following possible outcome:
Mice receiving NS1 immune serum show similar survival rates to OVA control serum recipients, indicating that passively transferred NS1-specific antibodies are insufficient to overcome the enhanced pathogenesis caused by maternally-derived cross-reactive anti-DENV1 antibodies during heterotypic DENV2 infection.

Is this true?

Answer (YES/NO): YES